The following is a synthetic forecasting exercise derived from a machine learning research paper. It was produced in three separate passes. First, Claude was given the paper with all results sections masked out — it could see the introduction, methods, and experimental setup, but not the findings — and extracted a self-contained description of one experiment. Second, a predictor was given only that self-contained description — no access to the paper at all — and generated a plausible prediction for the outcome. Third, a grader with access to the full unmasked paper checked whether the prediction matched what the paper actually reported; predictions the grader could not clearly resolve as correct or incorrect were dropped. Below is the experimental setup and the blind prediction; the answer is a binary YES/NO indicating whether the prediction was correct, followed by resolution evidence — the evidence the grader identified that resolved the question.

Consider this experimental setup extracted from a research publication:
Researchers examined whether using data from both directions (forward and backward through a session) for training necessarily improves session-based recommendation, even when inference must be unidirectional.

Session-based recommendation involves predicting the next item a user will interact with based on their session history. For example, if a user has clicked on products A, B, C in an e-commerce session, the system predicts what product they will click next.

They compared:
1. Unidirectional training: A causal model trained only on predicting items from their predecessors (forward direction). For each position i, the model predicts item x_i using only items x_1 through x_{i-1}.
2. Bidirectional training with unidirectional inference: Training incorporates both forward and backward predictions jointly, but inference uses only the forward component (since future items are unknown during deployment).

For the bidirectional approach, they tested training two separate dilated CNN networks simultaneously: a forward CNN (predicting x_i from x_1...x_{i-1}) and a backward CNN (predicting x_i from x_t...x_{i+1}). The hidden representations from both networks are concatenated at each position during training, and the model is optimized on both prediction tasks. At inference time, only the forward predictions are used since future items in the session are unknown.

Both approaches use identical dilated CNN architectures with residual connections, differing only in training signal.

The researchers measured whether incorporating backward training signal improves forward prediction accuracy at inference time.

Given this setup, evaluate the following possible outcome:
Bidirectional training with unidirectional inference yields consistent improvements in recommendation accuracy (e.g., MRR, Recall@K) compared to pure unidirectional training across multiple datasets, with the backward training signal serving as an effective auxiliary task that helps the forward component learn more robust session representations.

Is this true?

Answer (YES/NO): NO